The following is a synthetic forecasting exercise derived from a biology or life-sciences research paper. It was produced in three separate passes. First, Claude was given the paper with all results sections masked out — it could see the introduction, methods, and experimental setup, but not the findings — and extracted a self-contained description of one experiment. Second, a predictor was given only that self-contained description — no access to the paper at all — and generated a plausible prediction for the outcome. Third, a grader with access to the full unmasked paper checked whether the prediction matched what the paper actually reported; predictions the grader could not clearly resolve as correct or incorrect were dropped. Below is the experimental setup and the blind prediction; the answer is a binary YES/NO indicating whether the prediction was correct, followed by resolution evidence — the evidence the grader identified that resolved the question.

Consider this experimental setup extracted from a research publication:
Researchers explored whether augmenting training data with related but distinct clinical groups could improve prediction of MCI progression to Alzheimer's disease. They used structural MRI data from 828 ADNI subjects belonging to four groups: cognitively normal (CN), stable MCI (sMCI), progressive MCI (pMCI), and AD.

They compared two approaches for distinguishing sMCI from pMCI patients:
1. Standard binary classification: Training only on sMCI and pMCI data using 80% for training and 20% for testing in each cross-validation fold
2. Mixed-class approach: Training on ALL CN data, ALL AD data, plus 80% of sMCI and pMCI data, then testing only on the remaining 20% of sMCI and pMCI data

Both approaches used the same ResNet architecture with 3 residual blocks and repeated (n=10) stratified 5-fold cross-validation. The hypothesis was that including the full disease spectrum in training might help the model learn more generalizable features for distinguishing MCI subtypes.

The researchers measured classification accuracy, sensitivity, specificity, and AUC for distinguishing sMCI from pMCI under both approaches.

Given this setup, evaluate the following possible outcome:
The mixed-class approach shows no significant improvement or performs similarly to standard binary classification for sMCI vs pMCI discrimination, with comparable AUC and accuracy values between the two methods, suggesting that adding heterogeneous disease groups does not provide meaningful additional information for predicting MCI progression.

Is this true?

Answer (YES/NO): NO